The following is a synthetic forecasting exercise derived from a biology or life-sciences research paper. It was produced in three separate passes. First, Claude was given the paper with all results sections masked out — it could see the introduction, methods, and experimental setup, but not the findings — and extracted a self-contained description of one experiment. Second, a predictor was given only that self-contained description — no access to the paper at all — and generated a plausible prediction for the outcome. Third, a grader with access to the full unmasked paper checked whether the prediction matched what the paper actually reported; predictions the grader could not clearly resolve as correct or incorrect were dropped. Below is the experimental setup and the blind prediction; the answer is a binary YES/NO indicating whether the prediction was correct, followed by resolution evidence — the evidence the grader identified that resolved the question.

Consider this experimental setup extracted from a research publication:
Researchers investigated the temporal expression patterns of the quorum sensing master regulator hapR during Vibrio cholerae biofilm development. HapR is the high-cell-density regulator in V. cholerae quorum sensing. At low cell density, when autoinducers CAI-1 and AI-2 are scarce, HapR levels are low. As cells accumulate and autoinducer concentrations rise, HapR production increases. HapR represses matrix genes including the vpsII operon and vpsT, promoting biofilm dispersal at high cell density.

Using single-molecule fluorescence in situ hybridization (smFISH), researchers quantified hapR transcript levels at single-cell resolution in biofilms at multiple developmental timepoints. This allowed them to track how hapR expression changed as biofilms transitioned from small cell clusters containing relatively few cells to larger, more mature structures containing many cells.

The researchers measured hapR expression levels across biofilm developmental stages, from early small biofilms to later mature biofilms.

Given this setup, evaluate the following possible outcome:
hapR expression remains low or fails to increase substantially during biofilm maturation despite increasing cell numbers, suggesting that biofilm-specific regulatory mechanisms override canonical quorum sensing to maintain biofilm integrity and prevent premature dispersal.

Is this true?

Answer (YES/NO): NO